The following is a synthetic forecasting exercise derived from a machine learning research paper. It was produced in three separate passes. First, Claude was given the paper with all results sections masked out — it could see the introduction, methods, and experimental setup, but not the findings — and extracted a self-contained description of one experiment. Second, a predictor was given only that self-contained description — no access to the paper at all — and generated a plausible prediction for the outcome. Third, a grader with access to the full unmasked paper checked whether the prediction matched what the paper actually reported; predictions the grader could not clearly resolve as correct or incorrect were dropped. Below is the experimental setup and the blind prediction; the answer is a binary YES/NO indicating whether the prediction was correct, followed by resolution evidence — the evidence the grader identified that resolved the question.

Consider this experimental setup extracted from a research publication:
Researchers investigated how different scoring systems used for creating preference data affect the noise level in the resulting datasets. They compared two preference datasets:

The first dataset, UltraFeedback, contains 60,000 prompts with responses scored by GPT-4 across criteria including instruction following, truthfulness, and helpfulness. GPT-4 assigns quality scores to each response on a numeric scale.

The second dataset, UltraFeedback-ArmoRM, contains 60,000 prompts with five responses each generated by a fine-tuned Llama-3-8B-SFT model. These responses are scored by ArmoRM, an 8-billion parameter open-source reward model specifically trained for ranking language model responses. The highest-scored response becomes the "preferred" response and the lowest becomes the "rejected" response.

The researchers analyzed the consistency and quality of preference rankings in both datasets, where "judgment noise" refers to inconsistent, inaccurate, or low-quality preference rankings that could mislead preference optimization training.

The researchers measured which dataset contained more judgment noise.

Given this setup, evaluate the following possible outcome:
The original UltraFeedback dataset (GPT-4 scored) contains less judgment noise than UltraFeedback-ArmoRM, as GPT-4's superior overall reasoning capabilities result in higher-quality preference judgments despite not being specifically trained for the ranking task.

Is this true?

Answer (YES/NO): YES